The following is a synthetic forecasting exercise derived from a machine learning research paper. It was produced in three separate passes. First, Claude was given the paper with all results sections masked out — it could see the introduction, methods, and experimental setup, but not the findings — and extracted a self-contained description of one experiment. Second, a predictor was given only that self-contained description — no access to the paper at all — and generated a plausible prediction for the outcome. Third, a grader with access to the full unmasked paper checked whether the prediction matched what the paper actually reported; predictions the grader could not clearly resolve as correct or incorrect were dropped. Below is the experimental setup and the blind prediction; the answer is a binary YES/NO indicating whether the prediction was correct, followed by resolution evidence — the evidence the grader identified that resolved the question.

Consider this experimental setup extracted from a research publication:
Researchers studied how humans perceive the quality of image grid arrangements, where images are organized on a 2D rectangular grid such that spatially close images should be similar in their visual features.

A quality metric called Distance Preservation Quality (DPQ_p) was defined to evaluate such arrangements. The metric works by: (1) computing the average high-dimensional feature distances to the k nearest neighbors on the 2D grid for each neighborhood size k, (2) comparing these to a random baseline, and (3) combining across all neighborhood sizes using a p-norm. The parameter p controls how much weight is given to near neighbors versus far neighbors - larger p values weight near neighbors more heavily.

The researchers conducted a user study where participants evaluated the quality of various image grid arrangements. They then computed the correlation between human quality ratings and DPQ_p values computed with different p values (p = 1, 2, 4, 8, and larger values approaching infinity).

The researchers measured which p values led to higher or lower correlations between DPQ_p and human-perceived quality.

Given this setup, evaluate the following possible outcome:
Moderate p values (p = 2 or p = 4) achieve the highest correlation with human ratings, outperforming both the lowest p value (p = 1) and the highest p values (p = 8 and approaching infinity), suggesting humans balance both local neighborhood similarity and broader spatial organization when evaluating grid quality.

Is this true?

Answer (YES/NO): NO